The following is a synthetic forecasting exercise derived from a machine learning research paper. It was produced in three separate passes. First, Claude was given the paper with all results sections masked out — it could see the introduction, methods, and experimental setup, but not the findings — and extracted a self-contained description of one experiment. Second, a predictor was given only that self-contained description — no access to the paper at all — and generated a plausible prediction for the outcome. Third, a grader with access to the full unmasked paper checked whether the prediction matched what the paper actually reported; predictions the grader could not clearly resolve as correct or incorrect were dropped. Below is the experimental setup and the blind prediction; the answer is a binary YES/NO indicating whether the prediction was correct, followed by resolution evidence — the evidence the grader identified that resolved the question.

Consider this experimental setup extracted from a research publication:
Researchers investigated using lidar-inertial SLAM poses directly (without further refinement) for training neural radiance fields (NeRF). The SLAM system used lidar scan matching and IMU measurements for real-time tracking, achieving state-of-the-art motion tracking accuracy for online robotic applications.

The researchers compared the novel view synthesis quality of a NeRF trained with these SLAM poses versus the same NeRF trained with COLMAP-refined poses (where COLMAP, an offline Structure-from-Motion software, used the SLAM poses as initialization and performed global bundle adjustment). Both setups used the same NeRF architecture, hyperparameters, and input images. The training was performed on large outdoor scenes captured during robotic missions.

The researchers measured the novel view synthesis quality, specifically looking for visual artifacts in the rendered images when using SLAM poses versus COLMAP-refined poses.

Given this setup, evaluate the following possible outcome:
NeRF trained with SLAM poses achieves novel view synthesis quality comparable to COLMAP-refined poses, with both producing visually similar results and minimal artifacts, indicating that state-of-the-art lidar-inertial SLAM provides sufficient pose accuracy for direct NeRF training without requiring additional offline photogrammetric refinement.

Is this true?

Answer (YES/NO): NO